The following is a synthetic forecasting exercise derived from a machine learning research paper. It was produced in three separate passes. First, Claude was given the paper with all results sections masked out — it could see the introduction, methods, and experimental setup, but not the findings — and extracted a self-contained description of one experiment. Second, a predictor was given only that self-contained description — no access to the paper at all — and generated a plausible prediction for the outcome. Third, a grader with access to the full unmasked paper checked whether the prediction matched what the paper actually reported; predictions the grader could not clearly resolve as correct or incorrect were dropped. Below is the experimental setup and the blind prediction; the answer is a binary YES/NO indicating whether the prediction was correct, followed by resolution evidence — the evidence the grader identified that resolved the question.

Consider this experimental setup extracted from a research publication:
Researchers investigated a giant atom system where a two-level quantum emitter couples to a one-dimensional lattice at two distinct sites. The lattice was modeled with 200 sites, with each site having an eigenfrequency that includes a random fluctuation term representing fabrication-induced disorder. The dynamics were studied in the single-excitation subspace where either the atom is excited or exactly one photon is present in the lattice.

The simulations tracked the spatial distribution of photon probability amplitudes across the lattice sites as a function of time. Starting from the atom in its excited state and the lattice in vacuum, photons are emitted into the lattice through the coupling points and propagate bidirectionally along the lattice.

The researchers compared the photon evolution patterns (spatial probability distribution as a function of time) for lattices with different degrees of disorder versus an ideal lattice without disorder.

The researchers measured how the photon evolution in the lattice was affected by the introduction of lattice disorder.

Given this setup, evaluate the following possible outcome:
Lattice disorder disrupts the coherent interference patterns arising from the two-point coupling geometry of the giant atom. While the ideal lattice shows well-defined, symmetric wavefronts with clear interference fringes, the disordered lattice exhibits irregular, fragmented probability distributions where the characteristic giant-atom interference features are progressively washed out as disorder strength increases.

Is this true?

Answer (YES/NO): NO